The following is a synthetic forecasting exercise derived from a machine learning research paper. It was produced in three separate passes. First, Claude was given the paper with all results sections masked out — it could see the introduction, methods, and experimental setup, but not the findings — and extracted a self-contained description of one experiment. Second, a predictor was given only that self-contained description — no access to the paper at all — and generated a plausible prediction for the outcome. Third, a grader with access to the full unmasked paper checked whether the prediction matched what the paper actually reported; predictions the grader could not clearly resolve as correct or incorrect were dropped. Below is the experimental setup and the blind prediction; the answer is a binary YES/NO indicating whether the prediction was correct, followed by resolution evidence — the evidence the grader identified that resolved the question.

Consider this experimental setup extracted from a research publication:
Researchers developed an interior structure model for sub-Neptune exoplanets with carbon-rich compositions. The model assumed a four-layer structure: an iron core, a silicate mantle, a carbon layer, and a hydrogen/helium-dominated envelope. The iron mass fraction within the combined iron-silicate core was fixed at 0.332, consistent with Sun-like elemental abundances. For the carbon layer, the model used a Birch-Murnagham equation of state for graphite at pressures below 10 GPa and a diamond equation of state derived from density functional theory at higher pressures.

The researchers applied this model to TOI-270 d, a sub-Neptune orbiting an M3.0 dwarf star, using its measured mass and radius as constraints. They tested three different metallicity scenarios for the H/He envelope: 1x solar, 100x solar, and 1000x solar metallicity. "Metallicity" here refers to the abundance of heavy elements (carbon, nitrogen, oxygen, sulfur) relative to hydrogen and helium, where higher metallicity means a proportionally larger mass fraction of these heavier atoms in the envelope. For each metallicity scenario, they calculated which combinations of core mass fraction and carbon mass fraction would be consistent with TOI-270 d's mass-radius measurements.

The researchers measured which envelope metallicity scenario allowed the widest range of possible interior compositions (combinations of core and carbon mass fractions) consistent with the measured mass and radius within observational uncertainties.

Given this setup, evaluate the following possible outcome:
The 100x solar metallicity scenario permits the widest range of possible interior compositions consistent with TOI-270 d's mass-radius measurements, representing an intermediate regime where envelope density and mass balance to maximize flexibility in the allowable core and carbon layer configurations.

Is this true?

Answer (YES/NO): YES